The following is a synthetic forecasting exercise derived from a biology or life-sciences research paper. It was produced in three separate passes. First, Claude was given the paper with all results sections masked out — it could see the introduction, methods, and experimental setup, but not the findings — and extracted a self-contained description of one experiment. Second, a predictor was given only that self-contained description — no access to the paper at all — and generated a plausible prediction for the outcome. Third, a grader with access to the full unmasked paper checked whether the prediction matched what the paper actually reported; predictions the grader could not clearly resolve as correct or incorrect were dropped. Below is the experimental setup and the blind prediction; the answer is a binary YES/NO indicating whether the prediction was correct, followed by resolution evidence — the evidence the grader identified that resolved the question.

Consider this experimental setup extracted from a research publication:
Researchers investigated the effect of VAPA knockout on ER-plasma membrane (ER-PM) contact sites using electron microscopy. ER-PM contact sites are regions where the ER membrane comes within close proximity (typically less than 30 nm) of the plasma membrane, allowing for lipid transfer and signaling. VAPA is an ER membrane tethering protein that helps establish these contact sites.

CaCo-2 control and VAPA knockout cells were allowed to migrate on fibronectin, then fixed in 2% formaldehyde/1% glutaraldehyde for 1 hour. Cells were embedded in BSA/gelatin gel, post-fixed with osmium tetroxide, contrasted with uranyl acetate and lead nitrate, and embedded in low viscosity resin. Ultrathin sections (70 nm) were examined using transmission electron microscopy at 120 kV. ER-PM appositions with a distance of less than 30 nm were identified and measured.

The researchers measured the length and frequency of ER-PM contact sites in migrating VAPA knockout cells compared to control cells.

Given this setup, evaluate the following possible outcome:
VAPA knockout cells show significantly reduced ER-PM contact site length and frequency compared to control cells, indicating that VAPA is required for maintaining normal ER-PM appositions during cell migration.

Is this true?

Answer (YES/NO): NO